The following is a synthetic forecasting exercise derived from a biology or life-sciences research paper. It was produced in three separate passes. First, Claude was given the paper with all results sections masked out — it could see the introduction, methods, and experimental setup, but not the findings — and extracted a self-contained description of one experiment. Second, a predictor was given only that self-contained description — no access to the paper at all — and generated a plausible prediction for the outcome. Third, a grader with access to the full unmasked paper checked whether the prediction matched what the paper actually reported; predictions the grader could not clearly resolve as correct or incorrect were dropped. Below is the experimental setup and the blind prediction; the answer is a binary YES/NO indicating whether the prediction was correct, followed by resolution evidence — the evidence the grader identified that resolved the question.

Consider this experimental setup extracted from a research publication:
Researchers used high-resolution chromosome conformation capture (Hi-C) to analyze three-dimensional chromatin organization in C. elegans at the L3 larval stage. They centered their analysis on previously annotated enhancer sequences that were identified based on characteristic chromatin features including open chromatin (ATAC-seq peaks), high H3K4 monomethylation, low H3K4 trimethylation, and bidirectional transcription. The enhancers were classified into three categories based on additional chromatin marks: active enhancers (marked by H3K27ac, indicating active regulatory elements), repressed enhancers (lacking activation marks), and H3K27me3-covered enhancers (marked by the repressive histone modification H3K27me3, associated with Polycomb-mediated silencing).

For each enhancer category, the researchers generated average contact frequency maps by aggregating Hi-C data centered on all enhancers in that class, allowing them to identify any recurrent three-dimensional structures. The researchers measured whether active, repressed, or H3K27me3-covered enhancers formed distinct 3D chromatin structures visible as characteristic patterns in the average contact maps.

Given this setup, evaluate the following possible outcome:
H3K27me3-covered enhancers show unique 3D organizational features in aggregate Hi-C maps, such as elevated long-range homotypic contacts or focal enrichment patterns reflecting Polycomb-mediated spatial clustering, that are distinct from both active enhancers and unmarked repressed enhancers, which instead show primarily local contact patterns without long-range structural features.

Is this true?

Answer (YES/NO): NO